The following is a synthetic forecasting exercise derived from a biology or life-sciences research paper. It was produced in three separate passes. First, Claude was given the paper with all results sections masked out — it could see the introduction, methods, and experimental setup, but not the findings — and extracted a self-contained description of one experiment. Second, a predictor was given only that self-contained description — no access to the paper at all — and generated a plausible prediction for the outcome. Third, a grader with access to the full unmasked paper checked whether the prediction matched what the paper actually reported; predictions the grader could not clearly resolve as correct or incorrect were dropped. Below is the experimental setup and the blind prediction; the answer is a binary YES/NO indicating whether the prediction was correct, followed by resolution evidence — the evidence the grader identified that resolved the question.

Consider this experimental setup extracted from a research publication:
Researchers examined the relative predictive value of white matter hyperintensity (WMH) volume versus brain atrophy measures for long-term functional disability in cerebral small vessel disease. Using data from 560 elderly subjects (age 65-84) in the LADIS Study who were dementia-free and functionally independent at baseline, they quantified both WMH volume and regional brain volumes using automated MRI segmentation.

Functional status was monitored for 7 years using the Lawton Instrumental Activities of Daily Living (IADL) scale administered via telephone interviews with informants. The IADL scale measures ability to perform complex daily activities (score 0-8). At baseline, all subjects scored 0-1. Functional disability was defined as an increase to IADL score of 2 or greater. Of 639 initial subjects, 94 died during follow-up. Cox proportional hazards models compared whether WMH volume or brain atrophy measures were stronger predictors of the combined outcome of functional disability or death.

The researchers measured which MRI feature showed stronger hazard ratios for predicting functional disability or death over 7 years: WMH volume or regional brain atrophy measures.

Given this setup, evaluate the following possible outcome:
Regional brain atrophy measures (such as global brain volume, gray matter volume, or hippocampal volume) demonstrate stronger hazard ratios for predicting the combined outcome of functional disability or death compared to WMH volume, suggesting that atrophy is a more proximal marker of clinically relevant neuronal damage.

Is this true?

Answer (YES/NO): NO